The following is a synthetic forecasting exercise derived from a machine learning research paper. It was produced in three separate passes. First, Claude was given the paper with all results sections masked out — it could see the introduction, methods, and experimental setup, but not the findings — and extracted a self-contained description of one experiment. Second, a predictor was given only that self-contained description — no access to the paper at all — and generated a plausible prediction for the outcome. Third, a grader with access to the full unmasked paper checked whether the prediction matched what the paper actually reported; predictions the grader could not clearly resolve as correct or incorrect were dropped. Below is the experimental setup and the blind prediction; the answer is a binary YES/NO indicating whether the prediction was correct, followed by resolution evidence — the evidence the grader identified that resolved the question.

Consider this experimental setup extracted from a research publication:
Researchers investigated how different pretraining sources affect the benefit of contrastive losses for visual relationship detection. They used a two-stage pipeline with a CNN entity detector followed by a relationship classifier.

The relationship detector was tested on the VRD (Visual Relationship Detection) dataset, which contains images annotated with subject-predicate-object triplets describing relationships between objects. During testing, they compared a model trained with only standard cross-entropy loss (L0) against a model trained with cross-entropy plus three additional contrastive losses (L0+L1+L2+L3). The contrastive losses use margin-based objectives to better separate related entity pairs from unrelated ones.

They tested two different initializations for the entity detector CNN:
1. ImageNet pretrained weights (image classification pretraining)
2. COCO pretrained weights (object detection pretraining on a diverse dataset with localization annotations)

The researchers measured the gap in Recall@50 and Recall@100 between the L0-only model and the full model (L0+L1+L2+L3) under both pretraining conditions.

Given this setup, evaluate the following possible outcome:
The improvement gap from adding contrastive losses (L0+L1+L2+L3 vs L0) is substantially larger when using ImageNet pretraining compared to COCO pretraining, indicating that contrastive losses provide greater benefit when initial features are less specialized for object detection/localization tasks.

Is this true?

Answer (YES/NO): NO